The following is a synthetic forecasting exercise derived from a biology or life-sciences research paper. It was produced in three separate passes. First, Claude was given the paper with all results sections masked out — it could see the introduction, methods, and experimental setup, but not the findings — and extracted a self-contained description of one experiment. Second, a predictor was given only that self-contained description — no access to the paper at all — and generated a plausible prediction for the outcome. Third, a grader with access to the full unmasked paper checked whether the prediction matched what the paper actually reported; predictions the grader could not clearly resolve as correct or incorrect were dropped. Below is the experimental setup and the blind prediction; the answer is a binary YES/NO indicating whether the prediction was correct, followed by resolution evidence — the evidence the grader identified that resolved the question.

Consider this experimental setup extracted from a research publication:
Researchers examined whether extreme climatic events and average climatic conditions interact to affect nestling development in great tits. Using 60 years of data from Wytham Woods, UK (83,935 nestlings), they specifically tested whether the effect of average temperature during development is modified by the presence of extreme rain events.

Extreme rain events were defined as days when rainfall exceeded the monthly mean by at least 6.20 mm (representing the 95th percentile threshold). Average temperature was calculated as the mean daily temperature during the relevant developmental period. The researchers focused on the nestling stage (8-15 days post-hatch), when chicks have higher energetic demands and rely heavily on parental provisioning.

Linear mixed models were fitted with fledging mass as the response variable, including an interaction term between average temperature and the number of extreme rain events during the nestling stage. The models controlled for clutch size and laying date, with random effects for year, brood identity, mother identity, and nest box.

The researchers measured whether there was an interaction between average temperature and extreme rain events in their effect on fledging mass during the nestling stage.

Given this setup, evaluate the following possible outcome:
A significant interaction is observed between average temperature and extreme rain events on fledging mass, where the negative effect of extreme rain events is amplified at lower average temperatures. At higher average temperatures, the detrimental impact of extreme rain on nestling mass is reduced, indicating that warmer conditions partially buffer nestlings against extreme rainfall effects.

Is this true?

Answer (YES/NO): NO